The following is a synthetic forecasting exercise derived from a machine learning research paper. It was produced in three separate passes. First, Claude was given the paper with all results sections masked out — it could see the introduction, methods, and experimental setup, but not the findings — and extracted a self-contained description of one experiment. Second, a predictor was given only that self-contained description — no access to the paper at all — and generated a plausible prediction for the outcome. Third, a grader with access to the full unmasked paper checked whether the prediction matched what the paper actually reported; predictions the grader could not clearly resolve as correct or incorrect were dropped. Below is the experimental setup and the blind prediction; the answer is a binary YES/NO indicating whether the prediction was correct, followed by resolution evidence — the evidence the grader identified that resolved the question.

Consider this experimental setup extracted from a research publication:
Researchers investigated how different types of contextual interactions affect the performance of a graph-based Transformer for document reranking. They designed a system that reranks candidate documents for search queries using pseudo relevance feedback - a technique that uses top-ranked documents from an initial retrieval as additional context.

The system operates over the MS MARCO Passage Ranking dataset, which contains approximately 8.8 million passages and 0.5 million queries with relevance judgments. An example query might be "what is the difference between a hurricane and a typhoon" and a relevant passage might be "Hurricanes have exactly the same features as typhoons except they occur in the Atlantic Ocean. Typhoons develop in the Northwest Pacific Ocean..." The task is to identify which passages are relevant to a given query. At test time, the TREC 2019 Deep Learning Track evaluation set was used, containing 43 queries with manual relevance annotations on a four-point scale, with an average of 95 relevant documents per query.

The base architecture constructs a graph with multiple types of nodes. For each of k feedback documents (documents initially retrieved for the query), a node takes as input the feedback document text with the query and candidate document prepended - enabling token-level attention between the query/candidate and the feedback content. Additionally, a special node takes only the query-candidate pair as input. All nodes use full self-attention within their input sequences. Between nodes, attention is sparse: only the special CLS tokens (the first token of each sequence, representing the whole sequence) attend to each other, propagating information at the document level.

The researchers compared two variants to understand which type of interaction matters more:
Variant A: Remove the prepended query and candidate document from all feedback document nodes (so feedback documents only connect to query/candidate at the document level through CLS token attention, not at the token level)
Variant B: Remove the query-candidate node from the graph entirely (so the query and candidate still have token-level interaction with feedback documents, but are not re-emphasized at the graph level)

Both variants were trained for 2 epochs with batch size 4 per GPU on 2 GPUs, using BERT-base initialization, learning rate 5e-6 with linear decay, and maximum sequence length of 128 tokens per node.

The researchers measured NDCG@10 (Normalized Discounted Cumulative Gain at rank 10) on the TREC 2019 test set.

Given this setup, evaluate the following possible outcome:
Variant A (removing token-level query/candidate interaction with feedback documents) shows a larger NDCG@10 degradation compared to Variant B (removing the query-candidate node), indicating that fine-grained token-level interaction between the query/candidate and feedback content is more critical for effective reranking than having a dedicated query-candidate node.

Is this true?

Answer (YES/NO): YES